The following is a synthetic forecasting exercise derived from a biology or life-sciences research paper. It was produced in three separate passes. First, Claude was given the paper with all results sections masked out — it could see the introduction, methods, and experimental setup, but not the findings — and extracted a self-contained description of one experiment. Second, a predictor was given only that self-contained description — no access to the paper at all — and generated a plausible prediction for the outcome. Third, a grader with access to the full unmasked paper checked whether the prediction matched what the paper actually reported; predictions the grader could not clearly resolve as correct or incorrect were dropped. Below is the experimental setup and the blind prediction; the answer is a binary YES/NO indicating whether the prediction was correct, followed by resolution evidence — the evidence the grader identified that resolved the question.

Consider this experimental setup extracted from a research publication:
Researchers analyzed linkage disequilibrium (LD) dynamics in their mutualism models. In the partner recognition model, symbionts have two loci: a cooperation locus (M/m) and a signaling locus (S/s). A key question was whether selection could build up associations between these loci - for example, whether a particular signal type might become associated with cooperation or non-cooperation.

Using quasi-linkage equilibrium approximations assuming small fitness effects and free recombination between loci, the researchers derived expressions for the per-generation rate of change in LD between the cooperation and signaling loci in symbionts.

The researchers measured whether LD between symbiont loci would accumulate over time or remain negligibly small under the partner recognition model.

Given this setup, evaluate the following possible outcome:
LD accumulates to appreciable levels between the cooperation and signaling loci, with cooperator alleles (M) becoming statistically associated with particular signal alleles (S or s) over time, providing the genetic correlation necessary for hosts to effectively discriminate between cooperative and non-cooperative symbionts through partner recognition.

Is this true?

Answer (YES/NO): NO